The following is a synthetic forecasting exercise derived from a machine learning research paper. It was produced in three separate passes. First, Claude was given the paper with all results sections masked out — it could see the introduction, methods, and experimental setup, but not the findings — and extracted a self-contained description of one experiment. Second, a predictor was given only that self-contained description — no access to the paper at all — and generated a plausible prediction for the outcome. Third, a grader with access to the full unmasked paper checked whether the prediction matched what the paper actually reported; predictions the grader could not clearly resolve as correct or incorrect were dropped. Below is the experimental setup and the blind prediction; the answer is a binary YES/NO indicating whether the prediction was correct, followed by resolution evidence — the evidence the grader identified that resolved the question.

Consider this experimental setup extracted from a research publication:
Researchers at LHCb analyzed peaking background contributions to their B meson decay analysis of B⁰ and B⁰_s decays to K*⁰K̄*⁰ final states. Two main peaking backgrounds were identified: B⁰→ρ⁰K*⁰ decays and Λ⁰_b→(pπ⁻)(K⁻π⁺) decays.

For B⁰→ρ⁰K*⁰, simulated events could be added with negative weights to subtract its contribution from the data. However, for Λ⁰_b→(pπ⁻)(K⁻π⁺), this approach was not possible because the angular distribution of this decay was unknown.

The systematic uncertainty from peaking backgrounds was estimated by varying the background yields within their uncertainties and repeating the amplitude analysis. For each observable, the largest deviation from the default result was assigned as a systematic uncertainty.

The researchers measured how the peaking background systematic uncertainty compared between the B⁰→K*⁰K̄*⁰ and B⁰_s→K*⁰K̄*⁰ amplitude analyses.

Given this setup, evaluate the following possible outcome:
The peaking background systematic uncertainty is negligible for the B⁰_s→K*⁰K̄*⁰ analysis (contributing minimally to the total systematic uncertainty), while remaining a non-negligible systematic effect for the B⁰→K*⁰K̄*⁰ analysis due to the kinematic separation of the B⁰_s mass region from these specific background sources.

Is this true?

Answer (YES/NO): NO